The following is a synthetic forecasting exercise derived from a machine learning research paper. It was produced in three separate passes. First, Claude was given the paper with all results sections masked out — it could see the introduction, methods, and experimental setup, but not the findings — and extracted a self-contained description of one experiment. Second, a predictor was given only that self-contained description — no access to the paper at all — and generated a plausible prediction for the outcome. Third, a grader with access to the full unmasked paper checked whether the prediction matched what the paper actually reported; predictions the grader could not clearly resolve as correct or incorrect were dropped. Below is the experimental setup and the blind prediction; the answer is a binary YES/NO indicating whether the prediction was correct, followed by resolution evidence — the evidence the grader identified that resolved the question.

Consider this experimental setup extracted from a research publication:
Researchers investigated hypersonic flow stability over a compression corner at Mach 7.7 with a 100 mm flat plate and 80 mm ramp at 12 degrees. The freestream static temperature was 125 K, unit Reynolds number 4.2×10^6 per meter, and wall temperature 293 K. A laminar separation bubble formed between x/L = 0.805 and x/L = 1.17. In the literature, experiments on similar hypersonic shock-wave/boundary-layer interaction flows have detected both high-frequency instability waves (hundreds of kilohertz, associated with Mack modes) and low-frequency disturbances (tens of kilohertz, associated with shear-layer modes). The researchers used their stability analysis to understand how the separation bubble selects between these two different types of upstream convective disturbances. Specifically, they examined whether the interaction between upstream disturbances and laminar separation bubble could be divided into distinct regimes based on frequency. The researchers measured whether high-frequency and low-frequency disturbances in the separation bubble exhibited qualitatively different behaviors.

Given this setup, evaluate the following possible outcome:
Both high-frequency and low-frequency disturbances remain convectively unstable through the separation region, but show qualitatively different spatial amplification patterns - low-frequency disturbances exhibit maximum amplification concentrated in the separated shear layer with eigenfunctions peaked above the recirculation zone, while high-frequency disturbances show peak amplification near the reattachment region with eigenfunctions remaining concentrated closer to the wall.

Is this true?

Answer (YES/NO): NO